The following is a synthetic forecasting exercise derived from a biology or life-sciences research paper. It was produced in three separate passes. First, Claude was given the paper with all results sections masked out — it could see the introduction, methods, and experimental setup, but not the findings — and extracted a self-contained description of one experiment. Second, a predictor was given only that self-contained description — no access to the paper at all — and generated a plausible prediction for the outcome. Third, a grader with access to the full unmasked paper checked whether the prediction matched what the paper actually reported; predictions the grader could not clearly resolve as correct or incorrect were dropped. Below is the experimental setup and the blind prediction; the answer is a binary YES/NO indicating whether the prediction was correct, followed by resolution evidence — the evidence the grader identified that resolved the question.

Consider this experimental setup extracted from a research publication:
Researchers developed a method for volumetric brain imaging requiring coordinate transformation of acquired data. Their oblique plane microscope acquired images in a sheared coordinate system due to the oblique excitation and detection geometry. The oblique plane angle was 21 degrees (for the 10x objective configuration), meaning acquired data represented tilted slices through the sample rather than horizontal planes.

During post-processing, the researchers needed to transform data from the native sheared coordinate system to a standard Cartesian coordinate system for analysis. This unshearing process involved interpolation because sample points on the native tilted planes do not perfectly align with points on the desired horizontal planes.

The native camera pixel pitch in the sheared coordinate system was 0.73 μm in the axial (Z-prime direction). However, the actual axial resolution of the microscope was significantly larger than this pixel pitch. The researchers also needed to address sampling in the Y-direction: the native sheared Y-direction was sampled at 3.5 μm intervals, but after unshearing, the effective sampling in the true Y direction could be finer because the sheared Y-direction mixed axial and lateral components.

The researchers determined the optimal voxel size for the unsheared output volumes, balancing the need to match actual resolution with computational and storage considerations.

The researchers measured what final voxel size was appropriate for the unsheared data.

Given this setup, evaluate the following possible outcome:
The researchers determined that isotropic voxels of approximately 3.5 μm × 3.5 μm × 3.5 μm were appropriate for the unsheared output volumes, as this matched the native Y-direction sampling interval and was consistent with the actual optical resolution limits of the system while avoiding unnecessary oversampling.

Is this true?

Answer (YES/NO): NO